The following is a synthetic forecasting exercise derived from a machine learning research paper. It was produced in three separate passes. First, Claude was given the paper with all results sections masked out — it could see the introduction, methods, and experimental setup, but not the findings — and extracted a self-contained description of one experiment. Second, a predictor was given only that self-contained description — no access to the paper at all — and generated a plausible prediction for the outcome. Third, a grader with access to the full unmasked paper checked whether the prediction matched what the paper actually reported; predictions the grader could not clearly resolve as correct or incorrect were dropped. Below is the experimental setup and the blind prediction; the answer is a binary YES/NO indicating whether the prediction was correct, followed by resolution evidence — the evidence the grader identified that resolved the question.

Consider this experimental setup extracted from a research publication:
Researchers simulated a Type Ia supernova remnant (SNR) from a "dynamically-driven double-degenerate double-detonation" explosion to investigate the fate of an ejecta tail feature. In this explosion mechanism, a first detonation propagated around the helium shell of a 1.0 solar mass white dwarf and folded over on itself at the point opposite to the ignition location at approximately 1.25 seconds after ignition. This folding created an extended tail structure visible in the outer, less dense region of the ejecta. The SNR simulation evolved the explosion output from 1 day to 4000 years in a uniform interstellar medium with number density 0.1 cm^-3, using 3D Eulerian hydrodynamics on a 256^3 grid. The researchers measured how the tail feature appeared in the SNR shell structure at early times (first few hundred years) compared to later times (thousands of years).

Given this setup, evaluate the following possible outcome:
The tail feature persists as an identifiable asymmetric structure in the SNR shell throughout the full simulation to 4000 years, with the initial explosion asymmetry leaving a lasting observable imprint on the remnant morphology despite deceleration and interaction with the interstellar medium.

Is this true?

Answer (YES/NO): NO